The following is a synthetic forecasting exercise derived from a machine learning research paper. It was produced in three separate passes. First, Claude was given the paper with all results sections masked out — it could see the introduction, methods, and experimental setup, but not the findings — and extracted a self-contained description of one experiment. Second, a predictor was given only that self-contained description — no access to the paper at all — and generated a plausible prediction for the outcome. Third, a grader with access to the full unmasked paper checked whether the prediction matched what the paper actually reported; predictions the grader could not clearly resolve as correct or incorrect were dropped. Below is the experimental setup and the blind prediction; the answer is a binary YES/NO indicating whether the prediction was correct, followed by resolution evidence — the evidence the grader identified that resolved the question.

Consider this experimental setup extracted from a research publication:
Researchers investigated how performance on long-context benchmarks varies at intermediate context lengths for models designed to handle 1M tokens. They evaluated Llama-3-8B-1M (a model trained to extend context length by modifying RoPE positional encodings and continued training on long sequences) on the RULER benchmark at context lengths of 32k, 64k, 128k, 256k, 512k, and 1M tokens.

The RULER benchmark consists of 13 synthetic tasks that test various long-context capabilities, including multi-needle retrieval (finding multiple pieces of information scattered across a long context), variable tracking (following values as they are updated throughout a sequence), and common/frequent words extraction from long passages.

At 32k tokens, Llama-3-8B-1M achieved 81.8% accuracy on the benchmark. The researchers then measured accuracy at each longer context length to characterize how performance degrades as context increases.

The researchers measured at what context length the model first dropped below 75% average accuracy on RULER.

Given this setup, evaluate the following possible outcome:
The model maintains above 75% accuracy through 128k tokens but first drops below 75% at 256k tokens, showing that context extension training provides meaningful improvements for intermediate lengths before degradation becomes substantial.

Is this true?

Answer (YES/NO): YES